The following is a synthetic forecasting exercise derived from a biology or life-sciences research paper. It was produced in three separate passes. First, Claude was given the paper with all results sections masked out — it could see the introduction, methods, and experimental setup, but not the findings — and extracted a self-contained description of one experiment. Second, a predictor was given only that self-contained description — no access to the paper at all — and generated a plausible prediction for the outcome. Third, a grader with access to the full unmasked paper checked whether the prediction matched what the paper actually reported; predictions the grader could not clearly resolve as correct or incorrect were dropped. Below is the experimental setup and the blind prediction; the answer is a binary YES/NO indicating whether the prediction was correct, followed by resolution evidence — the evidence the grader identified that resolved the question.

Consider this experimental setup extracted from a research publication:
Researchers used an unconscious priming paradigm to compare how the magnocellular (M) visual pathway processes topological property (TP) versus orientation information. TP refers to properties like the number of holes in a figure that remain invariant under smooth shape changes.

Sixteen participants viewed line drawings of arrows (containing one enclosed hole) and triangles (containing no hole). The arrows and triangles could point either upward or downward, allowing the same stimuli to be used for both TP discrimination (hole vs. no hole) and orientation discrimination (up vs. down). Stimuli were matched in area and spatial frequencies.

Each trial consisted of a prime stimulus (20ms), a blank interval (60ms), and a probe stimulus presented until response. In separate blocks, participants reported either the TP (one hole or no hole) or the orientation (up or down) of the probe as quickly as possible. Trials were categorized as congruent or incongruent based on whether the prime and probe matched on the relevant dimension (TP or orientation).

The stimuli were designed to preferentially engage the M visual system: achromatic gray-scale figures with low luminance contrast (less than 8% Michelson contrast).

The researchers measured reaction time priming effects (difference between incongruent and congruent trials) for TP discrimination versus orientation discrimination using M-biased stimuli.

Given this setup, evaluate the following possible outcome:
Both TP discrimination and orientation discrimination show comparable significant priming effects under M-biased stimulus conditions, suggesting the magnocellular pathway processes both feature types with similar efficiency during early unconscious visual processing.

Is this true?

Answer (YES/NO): NO